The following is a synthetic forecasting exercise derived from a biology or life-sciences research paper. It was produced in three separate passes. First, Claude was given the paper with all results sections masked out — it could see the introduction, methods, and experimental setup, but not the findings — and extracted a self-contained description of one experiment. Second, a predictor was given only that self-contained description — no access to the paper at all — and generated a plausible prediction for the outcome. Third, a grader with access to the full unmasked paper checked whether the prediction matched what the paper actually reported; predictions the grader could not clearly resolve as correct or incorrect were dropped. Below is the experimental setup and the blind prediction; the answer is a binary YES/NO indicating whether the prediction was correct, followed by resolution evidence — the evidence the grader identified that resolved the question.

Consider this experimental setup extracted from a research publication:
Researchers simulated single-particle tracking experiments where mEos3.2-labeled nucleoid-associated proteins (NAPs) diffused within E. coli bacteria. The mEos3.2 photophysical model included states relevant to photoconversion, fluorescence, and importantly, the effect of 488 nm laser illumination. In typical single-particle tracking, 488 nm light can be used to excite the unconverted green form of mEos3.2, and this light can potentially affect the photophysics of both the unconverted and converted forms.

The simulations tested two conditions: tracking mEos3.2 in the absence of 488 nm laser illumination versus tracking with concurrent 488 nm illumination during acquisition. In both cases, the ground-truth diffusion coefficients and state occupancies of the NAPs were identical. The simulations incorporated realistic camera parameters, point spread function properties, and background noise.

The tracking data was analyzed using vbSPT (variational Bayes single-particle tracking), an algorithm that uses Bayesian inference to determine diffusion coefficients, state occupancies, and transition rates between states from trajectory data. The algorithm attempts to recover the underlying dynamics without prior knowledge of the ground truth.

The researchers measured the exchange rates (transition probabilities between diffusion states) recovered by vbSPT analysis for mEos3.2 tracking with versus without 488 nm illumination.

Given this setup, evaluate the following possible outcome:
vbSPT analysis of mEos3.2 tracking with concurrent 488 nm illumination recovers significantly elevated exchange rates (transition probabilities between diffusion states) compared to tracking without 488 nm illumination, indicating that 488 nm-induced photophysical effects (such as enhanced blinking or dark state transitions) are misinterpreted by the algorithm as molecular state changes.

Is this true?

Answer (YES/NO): NO